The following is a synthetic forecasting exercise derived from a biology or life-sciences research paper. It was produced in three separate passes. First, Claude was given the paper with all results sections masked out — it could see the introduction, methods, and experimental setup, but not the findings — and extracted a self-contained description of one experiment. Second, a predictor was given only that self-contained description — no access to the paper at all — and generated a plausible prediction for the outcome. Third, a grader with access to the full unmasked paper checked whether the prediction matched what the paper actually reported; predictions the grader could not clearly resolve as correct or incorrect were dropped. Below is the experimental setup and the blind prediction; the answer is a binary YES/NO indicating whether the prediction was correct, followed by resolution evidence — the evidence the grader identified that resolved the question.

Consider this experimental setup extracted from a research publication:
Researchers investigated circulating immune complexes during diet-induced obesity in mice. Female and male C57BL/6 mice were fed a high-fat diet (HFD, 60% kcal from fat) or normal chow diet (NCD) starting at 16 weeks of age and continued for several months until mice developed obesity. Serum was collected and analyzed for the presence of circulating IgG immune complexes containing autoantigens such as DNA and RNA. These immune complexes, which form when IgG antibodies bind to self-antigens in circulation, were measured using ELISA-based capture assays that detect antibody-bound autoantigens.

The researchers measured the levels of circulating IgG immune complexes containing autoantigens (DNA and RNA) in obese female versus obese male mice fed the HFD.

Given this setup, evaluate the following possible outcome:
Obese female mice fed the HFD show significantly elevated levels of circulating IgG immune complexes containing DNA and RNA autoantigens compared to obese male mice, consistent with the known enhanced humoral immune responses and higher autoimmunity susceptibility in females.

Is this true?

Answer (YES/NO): NO